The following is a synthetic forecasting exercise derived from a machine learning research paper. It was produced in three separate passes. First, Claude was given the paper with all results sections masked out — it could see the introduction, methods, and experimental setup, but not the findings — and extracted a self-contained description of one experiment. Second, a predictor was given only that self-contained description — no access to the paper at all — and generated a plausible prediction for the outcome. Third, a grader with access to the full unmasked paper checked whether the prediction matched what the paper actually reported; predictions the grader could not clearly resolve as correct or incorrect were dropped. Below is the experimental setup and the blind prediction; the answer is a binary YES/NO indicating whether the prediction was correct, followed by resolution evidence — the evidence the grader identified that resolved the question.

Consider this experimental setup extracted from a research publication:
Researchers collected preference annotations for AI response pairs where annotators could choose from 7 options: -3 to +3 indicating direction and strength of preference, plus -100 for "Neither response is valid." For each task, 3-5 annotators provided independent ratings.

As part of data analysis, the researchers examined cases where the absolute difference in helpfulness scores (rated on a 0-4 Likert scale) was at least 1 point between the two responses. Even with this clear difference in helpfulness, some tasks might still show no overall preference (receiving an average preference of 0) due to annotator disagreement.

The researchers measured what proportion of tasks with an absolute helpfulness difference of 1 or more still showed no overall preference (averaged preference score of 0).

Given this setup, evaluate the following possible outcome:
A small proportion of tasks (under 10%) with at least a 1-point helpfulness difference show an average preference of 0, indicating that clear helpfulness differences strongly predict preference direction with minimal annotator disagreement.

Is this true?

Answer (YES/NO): YES